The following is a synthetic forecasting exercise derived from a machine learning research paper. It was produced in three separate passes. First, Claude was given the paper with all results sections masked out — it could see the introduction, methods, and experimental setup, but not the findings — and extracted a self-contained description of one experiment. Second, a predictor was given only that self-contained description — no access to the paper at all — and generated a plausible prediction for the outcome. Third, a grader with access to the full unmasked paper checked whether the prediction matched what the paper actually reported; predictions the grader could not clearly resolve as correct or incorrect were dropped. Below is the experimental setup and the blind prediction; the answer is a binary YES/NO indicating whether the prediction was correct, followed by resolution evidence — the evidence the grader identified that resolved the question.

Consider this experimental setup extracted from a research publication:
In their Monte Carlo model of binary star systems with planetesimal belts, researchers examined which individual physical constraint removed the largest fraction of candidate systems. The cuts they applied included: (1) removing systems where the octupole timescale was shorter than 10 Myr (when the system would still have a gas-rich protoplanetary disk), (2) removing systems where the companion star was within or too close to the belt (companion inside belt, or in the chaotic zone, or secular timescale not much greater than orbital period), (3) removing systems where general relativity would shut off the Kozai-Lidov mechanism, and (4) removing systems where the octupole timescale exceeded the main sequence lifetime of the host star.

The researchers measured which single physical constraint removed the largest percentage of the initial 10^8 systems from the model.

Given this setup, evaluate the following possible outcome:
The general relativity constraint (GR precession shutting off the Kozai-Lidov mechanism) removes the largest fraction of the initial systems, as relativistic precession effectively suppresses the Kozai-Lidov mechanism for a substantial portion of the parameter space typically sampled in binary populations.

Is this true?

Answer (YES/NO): NO